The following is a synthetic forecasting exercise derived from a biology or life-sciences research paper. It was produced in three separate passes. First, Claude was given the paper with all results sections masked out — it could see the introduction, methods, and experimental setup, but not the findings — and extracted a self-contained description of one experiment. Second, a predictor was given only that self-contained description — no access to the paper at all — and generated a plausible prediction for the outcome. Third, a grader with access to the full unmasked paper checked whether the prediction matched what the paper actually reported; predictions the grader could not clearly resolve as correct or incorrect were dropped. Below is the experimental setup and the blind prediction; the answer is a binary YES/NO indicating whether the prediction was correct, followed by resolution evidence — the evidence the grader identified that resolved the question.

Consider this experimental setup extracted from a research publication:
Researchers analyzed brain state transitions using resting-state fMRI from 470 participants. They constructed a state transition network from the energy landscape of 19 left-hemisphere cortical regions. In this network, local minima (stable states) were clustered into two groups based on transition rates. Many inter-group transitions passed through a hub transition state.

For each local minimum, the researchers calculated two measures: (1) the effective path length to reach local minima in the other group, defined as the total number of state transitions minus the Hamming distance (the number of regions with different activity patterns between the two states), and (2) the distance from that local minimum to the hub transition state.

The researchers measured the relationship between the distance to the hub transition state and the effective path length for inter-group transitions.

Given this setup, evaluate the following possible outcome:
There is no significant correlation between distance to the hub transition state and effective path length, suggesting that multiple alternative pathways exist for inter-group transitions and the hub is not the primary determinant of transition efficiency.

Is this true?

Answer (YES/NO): NO